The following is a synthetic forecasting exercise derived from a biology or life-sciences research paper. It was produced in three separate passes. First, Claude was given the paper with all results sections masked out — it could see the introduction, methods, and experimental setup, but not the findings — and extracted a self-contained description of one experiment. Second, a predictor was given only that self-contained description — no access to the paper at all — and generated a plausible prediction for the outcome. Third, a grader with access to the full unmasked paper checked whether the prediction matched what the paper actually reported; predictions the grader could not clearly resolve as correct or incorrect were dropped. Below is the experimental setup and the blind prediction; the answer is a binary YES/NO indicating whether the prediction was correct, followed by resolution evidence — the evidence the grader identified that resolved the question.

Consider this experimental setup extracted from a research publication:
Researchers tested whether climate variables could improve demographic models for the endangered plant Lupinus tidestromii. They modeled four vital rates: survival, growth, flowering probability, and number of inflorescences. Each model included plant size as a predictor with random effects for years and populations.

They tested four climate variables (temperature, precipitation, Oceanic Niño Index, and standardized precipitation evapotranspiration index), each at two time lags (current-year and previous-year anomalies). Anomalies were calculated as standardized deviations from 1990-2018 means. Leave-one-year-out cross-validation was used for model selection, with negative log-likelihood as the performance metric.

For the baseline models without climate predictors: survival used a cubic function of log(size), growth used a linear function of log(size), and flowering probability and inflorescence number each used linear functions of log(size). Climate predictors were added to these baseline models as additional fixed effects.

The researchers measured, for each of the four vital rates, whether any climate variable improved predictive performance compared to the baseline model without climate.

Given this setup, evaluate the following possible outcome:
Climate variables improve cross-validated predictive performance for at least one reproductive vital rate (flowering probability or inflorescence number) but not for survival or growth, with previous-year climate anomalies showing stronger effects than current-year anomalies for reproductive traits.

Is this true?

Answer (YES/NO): NO